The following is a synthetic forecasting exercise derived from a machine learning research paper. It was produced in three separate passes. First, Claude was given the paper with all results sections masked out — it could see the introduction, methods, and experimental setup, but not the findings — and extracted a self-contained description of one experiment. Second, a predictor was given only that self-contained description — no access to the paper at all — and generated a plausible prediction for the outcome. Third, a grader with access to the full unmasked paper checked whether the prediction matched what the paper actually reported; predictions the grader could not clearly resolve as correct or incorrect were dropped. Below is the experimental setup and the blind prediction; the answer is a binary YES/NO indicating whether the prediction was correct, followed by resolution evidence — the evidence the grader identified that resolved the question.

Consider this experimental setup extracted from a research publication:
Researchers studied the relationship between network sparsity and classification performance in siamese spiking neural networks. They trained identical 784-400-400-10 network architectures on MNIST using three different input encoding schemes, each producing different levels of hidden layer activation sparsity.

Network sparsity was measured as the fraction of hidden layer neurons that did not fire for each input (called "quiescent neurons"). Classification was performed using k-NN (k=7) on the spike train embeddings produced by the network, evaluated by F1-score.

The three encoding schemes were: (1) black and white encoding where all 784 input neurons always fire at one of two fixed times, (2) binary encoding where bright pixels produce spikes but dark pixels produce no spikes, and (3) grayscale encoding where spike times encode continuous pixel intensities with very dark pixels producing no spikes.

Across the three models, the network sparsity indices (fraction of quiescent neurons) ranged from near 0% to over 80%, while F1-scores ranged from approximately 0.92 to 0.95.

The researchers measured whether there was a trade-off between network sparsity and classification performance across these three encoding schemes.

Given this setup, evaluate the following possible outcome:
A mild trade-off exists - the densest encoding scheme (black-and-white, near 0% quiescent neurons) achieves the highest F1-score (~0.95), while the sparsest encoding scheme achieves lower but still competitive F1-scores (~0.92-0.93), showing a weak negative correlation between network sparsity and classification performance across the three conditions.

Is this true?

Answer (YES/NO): NO